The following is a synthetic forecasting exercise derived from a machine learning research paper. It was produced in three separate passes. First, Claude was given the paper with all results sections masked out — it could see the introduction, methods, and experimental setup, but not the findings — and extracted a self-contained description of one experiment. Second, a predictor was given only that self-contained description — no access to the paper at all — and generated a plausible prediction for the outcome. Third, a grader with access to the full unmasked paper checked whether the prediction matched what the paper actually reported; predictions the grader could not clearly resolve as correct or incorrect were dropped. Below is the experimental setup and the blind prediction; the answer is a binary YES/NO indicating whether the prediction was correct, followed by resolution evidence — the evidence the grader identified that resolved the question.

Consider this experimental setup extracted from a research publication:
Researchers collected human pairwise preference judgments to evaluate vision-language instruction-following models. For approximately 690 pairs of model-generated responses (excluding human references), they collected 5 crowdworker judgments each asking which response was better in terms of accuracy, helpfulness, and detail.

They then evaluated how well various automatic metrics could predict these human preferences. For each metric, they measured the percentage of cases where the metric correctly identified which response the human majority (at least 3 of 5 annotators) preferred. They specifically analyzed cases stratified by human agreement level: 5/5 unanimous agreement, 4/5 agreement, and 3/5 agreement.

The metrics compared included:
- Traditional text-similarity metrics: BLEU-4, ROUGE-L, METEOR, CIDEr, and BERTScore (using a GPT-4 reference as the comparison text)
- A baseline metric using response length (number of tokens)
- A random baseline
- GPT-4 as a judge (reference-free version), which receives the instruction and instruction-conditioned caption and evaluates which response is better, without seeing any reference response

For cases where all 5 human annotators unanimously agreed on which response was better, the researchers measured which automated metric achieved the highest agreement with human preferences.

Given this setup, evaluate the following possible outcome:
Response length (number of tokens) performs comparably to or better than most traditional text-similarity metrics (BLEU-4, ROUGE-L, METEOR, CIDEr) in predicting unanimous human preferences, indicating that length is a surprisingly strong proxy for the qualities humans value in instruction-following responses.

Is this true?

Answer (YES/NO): NO